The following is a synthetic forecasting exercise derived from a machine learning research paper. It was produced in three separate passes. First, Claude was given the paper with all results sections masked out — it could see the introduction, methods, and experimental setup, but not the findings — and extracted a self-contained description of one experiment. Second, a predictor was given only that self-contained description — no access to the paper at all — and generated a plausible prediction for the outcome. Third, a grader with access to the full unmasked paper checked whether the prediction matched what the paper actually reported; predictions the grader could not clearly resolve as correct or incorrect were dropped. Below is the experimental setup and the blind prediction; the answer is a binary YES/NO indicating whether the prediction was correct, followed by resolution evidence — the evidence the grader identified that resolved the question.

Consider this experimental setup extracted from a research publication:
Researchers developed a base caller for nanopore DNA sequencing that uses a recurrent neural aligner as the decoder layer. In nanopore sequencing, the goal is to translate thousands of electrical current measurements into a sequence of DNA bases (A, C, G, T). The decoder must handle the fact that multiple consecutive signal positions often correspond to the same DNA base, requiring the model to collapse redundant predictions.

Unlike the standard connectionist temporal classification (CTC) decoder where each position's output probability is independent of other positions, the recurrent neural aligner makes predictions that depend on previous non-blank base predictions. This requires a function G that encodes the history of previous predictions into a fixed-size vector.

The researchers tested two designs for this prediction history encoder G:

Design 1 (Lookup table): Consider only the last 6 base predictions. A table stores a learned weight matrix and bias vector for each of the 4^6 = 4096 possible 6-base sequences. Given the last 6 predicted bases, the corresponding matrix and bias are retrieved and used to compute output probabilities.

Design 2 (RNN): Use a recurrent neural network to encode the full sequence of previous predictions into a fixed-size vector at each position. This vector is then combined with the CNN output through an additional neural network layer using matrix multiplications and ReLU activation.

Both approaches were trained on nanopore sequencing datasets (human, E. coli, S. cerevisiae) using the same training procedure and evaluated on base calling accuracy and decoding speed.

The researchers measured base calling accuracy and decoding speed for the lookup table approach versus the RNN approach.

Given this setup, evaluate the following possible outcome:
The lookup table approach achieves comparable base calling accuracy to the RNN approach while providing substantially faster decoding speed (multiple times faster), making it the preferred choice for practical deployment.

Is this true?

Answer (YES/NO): NO